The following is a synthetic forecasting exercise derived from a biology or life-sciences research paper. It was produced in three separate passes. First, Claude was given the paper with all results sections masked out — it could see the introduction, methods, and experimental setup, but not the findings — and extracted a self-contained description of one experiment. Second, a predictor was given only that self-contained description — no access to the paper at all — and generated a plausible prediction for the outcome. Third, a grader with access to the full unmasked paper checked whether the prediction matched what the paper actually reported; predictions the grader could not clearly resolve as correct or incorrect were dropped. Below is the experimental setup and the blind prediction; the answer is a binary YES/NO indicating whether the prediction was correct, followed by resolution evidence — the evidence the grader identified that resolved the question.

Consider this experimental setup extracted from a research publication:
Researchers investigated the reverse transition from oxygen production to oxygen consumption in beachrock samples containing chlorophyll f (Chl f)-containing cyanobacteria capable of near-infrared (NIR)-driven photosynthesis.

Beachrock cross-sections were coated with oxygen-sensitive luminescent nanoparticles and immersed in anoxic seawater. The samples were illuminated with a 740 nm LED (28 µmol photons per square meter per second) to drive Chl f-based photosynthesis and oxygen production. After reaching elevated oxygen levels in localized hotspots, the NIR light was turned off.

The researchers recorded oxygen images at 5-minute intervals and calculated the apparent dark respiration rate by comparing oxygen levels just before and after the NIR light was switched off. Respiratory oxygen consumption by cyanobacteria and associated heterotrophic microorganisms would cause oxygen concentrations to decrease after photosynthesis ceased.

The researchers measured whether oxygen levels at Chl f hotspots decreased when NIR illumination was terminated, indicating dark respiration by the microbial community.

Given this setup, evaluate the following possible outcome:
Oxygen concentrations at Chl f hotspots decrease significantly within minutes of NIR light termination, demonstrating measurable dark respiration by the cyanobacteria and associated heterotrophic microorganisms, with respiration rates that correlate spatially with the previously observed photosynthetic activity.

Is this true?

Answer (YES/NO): YES